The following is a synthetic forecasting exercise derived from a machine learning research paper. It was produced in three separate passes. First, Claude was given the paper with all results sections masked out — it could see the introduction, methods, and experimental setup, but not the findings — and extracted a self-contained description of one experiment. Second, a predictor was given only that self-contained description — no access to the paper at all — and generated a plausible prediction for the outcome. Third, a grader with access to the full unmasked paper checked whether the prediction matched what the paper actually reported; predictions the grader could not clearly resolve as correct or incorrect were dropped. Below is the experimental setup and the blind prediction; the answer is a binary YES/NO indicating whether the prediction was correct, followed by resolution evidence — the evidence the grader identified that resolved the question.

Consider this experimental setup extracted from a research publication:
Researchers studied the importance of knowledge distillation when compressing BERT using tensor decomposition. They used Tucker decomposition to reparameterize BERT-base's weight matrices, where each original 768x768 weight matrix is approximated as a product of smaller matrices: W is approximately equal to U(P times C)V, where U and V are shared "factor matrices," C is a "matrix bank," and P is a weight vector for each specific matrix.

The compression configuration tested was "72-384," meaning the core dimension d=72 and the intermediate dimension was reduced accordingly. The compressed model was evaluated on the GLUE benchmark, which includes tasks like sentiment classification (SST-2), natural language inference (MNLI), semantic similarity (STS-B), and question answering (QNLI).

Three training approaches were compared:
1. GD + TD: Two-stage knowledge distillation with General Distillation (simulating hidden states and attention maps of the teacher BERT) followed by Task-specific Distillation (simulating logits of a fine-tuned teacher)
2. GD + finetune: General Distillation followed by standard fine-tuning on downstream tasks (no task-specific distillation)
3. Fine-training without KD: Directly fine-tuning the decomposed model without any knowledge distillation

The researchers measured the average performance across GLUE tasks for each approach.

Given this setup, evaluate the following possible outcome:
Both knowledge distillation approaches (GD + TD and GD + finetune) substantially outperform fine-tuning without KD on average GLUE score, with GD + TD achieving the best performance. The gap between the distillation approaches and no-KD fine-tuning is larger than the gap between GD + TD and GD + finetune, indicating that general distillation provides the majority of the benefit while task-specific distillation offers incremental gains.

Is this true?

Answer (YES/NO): YES